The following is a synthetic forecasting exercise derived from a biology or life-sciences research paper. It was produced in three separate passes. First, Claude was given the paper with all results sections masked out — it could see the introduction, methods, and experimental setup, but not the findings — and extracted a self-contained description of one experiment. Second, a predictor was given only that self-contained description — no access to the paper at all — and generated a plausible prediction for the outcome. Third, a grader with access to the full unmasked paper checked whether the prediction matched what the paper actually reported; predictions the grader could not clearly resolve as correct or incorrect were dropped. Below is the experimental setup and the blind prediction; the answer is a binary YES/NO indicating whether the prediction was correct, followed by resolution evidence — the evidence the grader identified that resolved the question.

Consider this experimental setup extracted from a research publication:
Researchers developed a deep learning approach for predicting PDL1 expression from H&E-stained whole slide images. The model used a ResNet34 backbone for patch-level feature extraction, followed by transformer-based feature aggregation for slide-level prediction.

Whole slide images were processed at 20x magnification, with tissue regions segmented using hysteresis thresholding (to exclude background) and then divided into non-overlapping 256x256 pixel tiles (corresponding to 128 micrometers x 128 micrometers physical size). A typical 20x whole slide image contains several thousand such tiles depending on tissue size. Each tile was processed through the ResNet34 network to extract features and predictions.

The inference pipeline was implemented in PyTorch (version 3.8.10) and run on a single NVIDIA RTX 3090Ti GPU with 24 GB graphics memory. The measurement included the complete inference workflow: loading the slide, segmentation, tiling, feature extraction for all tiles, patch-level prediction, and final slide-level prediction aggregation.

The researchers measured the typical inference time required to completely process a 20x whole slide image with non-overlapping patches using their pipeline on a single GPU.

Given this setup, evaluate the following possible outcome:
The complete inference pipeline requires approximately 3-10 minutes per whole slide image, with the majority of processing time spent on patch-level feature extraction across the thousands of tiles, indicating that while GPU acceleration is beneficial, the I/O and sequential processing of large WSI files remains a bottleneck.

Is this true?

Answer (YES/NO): NO